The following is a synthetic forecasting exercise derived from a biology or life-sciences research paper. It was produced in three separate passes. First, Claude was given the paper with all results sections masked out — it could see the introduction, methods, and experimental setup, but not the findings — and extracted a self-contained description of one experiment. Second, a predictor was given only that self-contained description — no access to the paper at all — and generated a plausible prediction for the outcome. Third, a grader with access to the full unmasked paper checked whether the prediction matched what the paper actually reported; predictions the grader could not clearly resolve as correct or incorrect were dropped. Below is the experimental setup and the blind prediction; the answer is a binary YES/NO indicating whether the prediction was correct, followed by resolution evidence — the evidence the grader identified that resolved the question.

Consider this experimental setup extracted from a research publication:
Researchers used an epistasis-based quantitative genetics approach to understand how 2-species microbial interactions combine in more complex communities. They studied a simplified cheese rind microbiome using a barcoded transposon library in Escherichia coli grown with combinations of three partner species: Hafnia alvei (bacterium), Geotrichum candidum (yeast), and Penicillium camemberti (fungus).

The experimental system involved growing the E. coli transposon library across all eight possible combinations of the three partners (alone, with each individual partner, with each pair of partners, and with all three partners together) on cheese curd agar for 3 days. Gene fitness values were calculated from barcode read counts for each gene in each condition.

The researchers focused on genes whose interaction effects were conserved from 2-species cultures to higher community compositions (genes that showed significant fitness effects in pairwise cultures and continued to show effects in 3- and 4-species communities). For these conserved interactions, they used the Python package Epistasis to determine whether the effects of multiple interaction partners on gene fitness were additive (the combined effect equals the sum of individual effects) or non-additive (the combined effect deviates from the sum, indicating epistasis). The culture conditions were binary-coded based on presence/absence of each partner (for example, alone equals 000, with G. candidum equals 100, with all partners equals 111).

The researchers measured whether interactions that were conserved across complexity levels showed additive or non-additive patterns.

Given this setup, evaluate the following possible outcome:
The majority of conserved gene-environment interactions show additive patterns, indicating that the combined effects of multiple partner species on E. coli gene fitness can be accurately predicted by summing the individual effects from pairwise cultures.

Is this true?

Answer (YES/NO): YES